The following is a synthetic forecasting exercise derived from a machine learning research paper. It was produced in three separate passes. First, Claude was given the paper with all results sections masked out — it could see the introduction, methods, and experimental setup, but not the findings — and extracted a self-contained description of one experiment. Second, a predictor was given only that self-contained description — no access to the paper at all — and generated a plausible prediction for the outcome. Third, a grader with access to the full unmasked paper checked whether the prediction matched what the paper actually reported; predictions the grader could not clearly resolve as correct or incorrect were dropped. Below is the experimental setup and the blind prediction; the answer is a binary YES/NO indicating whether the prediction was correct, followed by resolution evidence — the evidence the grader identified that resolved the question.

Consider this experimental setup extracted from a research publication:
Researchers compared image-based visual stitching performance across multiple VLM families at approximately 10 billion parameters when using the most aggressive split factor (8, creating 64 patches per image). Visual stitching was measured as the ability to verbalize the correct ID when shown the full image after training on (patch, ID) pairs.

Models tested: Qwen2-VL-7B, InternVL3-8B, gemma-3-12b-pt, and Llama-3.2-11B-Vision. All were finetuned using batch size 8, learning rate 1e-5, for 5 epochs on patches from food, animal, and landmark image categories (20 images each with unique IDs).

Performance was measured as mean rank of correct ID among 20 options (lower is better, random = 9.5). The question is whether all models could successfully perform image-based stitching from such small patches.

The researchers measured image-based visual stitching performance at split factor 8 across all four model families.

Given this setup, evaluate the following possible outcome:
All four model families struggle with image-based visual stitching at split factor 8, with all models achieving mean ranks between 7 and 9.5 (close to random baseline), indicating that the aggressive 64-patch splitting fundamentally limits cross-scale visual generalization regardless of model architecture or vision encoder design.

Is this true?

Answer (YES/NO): NO